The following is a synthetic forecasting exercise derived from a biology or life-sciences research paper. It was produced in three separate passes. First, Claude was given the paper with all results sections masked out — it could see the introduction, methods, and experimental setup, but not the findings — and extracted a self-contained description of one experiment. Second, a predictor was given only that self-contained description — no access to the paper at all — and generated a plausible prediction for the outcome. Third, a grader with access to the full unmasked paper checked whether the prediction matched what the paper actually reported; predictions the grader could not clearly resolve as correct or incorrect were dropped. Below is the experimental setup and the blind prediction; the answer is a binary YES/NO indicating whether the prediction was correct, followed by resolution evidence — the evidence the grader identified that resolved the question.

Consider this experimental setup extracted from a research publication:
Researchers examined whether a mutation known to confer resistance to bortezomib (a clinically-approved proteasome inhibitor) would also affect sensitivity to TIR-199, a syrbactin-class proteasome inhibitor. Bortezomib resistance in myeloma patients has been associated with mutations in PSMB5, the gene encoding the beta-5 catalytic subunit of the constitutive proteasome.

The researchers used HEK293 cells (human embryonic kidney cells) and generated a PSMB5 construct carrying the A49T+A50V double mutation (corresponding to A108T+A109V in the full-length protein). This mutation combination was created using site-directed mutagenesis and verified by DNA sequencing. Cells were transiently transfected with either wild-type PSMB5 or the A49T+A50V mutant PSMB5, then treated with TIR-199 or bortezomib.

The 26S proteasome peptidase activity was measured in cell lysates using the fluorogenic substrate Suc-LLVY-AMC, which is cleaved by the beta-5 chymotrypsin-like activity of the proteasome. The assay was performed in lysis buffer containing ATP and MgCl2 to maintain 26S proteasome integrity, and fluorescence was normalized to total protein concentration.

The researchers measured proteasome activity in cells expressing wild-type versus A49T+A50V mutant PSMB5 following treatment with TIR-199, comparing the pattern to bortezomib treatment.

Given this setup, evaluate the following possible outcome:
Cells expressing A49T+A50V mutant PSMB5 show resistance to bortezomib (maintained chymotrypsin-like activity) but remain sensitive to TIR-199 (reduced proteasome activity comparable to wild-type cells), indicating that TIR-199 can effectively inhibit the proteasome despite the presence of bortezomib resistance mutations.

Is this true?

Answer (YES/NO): YES